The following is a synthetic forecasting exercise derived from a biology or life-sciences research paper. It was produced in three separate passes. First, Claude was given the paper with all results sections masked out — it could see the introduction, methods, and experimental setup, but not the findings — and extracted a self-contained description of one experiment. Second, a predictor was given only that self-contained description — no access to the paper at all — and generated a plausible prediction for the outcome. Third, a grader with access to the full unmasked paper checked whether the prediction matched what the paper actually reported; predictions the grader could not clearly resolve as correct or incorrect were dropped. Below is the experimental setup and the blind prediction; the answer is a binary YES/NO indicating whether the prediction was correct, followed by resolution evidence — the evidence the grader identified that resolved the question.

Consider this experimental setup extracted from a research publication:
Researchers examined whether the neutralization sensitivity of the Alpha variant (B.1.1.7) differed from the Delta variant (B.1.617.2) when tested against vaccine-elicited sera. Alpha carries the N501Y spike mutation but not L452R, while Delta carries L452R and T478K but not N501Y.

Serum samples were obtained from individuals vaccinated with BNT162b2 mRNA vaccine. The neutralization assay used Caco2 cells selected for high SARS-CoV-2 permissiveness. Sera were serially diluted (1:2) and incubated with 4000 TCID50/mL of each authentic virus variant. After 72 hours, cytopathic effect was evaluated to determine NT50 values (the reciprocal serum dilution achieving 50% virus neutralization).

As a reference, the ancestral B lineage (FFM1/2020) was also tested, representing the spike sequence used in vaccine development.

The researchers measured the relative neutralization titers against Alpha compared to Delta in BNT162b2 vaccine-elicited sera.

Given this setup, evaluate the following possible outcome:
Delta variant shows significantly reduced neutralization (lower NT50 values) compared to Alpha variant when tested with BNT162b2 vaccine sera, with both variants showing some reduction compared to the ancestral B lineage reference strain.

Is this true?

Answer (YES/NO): NO